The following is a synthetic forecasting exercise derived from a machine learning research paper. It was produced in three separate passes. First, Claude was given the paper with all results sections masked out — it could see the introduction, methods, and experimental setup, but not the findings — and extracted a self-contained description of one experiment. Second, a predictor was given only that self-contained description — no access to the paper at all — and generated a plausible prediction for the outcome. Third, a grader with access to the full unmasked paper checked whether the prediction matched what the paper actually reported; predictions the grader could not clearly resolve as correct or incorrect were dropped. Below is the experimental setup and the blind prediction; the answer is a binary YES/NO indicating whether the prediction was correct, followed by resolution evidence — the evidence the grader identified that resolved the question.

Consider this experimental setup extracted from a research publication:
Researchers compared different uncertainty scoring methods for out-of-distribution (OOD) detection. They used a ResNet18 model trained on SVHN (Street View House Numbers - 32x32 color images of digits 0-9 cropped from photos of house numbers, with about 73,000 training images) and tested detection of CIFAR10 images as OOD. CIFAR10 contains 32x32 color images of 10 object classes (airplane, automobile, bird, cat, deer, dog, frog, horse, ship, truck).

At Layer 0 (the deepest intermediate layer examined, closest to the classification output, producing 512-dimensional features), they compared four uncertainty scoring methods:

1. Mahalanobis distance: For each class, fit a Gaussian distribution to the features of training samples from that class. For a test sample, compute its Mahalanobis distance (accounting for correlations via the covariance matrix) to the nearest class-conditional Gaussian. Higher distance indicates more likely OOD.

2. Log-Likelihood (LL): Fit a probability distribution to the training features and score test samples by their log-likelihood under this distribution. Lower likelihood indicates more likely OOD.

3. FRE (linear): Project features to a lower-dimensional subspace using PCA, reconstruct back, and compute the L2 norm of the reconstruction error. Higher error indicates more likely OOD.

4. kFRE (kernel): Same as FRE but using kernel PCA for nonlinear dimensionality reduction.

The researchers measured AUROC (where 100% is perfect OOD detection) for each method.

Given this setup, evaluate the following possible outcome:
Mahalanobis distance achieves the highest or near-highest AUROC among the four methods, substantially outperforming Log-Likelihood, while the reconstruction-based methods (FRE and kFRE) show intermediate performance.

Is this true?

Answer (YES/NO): NO